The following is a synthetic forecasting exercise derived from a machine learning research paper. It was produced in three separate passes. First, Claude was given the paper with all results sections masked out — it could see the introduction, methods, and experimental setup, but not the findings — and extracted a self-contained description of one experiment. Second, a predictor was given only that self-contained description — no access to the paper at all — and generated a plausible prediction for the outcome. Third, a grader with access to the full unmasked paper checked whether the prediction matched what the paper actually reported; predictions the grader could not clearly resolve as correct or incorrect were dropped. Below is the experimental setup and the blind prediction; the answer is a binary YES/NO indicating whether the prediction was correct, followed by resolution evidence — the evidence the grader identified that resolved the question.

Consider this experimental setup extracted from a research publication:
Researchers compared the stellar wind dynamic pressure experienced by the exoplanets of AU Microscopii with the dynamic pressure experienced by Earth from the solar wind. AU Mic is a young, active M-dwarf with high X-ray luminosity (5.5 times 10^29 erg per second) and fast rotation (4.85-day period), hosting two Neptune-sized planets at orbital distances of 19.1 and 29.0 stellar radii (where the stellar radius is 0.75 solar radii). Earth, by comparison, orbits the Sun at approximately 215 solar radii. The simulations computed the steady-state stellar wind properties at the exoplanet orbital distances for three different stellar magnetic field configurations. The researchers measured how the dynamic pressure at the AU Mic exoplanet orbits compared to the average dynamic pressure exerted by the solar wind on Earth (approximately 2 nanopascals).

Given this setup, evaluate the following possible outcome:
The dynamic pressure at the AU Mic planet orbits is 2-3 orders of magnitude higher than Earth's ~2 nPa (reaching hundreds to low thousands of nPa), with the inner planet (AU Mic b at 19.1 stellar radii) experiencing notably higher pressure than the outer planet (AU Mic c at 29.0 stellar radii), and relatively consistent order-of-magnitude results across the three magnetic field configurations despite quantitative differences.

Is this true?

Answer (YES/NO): NO